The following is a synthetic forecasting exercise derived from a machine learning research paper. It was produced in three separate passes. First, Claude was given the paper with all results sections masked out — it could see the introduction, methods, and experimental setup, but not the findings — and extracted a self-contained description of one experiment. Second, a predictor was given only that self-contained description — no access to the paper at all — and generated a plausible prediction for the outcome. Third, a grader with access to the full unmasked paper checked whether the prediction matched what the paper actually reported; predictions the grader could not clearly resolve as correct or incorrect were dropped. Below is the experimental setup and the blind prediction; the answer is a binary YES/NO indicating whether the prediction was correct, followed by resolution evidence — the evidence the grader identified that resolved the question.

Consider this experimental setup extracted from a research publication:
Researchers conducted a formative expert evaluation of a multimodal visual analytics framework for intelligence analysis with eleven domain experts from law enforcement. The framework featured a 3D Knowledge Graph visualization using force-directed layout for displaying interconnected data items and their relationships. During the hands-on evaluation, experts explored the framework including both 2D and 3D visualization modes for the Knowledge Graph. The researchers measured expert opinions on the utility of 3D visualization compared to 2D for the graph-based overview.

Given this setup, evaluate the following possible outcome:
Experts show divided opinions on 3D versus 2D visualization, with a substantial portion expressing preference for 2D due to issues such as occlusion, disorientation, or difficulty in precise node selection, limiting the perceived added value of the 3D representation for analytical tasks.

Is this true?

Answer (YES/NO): NO